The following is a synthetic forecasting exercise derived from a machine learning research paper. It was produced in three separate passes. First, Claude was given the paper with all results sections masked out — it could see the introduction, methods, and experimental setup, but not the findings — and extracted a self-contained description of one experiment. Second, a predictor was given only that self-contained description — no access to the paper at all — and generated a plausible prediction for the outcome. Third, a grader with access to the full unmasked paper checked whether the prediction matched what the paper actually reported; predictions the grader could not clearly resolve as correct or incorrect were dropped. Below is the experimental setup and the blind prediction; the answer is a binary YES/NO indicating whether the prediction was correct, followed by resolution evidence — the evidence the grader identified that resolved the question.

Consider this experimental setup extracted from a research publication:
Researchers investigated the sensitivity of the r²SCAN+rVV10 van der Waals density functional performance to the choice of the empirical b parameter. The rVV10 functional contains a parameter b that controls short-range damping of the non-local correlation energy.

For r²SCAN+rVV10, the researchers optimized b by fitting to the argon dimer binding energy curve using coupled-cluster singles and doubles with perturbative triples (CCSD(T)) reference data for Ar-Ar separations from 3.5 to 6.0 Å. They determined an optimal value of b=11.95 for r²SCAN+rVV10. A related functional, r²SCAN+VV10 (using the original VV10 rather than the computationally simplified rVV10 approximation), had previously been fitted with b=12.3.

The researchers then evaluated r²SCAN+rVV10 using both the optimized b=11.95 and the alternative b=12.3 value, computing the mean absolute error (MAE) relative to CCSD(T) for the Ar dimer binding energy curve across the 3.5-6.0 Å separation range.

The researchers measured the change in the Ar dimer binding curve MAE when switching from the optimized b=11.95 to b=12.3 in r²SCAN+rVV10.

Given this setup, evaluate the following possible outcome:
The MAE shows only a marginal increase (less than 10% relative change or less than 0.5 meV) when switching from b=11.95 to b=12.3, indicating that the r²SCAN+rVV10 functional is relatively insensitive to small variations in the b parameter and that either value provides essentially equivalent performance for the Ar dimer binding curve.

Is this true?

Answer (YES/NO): YES